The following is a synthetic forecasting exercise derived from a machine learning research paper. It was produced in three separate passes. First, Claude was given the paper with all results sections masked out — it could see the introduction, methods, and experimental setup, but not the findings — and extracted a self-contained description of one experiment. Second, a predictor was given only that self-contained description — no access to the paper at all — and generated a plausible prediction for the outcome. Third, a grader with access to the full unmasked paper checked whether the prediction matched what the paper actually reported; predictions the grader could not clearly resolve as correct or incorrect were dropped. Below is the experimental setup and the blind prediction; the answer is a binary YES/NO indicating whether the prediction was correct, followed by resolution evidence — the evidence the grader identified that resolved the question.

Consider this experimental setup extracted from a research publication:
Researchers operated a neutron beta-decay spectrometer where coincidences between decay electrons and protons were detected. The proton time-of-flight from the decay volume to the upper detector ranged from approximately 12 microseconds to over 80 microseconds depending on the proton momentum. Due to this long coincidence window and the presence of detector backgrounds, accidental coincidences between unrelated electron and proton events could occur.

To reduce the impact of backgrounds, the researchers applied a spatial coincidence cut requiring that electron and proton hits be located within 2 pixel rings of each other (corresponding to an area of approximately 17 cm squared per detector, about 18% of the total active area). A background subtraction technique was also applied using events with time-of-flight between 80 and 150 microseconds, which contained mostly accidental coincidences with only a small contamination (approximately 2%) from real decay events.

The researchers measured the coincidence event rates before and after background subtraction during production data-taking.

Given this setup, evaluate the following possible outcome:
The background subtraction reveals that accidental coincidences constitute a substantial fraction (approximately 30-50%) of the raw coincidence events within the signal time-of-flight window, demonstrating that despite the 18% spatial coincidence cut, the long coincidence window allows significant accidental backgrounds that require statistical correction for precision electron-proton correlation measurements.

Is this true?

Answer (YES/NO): YES